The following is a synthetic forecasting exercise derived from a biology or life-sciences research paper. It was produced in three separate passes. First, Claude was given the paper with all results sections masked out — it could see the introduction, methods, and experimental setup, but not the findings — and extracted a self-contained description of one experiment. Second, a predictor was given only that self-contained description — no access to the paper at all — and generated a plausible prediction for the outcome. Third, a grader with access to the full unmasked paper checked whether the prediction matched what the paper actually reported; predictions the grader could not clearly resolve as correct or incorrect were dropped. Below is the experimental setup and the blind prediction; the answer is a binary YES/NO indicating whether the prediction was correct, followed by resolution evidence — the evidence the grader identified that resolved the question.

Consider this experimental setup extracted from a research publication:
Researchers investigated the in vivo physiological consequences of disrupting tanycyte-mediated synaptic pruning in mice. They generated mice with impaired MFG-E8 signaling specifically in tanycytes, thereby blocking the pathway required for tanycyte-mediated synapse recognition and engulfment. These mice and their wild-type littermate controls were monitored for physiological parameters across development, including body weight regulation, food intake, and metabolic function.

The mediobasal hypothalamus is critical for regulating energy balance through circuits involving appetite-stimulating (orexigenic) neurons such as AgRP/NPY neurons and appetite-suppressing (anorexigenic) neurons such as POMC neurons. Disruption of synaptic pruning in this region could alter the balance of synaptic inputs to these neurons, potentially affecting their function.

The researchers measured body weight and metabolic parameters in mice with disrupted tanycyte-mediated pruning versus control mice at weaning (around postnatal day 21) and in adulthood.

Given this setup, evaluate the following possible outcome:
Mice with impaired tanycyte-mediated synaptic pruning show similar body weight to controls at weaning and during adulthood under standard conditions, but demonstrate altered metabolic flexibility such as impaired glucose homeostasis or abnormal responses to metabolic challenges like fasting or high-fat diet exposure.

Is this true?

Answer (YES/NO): NO